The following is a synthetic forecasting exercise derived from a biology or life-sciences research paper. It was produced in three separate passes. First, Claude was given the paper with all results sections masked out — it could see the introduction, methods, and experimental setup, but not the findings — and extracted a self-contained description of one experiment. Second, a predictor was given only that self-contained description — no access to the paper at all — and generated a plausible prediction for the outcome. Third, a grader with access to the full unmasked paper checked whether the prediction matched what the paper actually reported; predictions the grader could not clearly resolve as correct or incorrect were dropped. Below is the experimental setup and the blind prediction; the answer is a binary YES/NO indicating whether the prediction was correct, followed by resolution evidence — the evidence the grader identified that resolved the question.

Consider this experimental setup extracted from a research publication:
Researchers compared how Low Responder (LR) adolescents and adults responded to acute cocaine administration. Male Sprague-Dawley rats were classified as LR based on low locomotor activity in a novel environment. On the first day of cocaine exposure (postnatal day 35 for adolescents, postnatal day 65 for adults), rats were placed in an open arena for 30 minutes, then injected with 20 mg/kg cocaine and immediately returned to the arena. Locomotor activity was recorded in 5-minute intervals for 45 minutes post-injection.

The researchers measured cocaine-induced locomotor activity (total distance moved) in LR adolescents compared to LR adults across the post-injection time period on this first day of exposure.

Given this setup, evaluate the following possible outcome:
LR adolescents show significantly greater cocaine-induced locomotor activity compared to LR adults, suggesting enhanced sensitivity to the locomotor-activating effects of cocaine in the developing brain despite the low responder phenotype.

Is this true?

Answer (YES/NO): YES